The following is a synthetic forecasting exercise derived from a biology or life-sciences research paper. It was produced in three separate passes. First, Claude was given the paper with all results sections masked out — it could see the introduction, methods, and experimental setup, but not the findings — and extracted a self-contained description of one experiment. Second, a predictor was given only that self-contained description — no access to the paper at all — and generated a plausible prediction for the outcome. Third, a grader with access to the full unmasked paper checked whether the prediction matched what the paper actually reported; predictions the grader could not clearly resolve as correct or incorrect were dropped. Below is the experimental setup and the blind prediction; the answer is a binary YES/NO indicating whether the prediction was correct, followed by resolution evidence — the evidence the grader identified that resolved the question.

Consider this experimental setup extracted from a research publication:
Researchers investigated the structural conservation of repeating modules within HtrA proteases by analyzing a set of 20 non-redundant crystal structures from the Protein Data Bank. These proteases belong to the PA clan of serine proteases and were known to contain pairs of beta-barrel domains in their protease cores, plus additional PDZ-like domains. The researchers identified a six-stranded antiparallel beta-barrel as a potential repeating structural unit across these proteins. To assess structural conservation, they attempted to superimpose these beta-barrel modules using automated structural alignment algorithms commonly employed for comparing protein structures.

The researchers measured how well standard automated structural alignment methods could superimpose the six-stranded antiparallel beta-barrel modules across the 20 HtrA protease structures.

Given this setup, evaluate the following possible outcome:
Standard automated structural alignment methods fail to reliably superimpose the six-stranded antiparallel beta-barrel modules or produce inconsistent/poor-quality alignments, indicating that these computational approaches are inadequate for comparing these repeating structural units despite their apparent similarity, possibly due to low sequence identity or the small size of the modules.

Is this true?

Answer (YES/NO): YES